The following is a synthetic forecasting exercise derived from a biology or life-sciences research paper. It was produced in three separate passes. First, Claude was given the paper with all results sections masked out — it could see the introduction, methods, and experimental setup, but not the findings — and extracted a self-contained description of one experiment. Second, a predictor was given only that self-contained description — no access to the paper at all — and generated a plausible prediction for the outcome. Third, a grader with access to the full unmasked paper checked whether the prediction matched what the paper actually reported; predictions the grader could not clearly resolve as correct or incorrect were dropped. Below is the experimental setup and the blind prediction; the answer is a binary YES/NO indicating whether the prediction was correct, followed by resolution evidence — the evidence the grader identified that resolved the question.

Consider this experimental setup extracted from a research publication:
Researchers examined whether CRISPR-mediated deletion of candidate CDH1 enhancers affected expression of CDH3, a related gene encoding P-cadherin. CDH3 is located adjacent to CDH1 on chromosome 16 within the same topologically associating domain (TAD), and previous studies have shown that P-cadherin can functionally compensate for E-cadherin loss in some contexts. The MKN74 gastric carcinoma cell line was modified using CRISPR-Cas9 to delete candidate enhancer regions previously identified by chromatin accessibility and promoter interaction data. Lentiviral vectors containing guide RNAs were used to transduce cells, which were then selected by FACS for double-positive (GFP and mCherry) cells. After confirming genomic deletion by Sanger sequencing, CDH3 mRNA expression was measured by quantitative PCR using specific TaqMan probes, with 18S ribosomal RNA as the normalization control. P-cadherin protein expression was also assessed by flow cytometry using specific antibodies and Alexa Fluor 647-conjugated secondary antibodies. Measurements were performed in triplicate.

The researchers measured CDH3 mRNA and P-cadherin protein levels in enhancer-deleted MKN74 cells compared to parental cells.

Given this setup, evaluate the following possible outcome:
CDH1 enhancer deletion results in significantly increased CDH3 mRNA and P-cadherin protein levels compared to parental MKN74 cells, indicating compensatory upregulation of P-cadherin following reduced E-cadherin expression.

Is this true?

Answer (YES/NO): NO